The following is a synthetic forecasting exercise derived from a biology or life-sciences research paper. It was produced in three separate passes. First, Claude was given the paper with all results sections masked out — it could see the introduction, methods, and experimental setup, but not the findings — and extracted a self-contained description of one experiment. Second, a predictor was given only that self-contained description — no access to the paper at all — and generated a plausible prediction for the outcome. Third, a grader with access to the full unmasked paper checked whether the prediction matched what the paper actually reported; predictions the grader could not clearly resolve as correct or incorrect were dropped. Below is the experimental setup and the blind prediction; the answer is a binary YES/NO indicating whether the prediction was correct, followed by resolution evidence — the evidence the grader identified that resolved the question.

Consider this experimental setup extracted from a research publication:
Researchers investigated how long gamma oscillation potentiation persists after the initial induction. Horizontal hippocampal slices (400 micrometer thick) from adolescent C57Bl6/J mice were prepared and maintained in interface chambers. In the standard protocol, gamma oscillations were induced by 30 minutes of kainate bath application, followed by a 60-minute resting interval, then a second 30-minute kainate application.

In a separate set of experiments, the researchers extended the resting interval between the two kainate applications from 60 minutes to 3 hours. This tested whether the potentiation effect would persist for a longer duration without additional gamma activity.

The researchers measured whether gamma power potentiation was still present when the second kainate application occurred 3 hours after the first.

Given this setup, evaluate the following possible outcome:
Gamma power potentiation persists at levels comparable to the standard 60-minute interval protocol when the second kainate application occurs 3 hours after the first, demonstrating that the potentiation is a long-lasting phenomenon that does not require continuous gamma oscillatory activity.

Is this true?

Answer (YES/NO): YES